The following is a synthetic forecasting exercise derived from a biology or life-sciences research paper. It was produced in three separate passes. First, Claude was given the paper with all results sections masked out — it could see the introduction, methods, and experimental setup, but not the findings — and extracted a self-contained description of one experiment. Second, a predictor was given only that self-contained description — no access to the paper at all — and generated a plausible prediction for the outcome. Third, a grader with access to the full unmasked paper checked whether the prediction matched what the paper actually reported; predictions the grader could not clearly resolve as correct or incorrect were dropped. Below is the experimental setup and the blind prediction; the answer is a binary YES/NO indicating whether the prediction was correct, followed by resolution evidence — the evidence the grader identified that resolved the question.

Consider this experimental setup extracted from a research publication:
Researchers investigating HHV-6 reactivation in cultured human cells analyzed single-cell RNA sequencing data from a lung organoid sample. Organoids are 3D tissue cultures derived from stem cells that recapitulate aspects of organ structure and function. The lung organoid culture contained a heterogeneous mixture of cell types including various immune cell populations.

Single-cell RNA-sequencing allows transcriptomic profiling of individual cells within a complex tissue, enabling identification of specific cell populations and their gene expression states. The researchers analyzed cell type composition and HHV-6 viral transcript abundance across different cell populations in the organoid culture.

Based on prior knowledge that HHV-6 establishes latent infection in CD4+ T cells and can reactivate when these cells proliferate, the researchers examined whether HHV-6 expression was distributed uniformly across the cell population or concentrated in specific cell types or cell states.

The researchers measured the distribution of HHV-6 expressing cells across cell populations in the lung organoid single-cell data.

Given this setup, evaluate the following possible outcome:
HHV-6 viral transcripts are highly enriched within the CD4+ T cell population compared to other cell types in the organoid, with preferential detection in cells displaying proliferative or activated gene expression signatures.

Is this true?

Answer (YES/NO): YES